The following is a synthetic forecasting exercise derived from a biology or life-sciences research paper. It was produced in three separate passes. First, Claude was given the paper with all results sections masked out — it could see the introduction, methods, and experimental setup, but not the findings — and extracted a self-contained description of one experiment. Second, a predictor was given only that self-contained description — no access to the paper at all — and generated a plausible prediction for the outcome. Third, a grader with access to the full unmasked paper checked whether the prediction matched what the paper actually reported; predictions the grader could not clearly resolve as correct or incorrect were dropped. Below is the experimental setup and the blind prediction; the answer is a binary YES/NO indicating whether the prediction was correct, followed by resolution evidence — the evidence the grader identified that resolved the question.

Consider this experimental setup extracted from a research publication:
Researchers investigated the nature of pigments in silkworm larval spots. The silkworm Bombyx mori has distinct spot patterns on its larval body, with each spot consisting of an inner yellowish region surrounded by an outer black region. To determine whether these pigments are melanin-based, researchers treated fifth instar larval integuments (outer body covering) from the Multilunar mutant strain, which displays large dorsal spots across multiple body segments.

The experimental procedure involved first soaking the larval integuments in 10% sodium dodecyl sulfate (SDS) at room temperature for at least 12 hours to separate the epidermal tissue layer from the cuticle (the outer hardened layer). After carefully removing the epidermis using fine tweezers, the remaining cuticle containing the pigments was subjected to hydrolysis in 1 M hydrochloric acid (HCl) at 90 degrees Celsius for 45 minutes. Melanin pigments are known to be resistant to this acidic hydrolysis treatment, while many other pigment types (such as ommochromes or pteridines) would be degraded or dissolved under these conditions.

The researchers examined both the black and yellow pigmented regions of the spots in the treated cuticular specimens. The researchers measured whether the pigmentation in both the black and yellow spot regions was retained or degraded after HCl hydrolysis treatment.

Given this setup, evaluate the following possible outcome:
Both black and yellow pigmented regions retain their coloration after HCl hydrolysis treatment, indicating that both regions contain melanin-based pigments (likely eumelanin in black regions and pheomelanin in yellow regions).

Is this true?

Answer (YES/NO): YES